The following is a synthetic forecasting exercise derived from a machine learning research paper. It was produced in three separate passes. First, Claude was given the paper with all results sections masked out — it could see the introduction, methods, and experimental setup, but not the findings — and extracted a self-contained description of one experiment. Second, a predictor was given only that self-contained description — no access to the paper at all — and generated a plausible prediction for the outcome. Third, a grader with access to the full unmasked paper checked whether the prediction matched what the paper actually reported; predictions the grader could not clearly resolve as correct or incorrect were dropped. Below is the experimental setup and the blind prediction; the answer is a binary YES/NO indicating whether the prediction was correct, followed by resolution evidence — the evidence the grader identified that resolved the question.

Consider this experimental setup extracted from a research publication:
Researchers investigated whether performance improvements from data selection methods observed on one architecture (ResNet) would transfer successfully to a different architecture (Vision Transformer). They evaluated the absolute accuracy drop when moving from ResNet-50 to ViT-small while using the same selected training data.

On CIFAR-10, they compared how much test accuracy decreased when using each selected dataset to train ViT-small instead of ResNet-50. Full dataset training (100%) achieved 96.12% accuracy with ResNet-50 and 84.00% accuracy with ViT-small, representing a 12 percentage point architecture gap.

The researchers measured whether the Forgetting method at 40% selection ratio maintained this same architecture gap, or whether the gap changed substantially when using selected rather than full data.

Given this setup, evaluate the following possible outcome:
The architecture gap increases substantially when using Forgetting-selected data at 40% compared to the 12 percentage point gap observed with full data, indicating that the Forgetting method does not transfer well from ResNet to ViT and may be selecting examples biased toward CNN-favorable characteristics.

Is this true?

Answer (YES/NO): YES